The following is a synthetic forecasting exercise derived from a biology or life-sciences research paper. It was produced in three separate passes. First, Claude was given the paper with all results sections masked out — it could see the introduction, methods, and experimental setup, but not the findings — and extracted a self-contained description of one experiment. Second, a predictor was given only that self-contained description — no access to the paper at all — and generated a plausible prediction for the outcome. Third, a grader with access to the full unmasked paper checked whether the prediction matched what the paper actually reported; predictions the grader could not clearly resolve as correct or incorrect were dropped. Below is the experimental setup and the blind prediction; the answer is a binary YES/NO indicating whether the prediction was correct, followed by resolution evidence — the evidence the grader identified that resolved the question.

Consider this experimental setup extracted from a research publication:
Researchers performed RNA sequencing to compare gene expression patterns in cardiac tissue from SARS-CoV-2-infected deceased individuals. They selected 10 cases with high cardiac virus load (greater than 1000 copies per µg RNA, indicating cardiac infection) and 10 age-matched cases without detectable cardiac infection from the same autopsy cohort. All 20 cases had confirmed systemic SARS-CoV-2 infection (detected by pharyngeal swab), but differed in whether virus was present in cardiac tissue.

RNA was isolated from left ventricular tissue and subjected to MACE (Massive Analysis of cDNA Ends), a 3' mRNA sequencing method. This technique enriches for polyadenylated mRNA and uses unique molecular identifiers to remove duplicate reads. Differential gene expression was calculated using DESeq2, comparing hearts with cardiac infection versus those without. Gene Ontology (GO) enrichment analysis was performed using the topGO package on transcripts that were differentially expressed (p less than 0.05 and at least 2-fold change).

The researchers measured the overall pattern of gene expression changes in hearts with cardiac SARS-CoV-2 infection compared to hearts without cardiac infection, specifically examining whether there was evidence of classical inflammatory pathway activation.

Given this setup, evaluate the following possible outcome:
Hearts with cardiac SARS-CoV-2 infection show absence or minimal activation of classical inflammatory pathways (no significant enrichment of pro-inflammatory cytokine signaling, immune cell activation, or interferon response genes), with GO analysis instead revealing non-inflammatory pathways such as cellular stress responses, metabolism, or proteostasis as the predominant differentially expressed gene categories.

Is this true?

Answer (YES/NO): NO